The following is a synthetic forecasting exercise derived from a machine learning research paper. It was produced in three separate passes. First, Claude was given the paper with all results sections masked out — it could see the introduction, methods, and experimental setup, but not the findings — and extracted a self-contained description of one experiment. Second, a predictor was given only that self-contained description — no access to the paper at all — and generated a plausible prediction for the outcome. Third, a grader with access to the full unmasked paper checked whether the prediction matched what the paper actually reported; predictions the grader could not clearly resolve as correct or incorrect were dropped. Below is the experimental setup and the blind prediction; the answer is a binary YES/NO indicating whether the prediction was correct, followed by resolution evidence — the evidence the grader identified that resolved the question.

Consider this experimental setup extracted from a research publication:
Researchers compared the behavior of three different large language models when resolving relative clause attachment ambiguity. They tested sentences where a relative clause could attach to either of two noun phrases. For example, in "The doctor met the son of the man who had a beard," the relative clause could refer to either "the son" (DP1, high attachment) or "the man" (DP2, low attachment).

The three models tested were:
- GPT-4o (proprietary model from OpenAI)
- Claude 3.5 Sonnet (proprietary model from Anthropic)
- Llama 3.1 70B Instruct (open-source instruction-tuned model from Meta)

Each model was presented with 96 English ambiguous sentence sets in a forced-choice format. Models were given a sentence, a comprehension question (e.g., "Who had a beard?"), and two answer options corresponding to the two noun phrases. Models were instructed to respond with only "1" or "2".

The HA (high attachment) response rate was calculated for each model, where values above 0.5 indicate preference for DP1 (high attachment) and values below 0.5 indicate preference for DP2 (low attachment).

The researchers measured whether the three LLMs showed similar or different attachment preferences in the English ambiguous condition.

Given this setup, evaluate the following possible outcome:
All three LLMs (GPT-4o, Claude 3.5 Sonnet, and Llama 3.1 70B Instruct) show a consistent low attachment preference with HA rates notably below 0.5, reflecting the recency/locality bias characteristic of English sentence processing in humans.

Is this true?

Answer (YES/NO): YES